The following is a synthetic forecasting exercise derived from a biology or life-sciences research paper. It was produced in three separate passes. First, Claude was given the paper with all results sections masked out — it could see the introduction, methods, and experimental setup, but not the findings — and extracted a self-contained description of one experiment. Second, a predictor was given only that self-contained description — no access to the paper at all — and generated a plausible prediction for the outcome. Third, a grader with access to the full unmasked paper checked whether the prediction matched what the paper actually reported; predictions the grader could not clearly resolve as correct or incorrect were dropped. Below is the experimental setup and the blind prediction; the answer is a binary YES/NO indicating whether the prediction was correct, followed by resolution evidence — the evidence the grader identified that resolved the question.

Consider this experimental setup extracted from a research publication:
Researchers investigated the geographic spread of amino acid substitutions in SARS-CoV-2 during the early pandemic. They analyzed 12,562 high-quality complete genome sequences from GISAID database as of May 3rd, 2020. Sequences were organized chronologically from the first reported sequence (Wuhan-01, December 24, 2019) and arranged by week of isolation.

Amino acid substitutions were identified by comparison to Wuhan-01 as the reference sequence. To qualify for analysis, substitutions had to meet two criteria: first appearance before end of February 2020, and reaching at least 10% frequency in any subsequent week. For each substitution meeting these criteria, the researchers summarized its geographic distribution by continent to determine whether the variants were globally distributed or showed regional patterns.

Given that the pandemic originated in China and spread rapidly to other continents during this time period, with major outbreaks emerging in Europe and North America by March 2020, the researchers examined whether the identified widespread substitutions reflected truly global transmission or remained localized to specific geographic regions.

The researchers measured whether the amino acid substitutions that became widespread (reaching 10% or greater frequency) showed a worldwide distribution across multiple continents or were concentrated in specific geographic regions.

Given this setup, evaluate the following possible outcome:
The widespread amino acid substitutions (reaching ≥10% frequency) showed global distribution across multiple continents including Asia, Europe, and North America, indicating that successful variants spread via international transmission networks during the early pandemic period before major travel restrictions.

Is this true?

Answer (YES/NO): YES